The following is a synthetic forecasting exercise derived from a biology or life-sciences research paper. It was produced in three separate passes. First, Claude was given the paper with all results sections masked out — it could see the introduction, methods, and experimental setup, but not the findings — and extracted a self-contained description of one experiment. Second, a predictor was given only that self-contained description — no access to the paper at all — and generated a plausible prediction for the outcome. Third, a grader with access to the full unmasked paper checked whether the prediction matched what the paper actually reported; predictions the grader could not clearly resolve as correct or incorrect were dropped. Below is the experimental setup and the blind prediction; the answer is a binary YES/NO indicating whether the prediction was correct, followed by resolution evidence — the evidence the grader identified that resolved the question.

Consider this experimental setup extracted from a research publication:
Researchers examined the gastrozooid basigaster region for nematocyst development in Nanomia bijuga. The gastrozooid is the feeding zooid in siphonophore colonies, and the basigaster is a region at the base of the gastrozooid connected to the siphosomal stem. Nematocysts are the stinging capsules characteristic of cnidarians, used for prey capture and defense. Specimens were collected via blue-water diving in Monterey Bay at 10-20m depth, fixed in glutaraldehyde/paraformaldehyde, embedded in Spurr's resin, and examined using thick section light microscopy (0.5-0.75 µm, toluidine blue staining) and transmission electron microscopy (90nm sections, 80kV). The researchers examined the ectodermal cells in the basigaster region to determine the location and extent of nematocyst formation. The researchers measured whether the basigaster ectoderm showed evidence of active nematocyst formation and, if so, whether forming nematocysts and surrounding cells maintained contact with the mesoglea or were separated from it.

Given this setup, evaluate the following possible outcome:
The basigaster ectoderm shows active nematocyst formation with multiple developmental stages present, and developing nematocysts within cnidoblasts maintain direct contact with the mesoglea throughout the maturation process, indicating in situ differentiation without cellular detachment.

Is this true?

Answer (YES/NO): NO